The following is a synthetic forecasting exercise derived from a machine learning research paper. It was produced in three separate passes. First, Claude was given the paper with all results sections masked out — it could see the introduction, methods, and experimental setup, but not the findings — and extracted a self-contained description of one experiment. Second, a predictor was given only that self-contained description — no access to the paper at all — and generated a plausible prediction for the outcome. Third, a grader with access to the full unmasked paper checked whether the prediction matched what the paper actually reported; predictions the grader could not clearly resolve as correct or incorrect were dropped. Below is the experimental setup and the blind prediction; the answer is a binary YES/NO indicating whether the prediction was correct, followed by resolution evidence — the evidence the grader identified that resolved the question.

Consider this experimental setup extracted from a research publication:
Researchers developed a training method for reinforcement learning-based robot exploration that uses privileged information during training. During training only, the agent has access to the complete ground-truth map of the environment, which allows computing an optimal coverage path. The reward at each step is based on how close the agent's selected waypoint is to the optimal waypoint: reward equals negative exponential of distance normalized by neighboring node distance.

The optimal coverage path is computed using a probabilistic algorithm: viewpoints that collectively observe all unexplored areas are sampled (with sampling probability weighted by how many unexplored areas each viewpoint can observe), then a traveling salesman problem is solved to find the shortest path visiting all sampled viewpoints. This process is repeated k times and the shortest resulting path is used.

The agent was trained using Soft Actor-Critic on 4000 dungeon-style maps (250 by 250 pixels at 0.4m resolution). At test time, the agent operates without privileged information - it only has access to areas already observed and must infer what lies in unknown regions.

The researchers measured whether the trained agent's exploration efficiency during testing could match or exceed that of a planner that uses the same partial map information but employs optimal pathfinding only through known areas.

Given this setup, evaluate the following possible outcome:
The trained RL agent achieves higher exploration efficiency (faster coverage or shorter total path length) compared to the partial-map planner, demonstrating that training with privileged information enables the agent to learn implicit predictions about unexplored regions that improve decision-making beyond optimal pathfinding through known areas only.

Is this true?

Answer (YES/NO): YES